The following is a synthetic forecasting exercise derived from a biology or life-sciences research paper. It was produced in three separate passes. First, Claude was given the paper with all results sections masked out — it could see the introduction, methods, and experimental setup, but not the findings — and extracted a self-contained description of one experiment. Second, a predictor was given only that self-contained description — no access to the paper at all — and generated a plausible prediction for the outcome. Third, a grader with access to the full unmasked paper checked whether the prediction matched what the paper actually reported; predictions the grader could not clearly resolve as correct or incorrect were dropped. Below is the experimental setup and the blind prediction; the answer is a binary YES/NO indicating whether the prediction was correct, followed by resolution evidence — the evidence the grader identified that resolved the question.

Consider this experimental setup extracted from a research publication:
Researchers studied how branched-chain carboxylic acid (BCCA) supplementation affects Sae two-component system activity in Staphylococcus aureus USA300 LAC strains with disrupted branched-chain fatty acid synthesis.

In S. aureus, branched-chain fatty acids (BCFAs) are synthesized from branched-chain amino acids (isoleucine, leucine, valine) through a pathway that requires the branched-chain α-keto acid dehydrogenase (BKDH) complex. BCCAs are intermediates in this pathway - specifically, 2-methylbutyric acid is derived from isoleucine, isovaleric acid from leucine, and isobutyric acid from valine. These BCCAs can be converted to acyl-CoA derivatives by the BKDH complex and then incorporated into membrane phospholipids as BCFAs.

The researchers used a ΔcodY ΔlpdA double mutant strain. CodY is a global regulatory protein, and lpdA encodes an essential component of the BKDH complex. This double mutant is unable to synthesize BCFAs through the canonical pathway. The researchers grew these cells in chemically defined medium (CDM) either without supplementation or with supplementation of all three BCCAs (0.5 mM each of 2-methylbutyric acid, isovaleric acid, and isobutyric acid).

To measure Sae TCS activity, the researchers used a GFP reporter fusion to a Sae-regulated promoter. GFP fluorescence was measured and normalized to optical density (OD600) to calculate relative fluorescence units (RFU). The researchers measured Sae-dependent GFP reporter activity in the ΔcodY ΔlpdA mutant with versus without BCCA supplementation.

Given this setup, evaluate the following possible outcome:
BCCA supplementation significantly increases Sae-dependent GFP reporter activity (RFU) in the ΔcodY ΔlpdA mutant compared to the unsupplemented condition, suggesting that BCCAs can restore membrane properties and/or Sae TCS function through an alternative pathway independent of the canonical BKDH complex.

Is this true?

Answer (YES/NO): YES